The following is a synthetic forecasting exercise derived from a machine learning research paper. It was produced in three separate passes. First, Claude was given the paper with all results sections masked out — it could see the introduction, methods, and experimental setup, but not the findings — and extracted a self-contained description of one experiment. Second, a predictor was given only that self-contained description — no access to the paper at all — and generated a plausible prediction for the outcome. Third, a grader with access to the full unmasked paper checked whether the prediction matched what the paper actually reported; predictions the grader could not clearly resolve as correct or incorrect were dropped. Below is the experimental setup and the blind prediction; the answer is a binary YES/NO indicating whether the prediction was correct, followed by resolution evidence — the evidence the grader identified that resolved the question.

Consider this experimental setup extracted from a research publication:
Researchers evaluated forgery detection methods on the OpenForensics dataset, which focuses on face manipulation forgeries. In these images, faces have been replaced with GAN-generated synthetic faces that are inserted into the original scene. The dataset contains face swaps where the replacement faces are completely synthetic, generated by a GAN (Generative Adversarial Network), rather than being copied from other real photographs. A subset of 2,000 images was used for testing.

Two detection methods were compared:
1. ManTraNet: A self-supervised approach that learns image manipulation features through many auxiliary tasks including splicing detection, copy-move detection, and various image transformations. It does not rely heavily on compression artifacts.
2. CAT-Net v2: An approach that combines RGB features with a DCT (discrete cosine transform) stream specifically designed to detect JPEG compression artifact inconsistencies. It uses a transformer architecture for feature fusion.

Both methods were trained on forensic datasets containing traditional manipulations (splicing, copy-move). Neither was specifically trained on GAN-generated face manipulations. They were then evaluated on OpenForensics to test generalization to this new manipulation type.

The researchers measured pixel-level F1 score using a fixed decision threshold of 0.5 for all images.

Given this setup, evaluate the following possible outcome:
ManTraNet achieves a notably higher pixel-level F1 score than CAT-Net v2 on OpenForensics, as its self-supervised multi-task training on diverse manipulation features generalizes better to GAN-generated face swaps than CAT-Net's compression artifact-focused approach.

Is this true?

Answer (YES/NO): NO